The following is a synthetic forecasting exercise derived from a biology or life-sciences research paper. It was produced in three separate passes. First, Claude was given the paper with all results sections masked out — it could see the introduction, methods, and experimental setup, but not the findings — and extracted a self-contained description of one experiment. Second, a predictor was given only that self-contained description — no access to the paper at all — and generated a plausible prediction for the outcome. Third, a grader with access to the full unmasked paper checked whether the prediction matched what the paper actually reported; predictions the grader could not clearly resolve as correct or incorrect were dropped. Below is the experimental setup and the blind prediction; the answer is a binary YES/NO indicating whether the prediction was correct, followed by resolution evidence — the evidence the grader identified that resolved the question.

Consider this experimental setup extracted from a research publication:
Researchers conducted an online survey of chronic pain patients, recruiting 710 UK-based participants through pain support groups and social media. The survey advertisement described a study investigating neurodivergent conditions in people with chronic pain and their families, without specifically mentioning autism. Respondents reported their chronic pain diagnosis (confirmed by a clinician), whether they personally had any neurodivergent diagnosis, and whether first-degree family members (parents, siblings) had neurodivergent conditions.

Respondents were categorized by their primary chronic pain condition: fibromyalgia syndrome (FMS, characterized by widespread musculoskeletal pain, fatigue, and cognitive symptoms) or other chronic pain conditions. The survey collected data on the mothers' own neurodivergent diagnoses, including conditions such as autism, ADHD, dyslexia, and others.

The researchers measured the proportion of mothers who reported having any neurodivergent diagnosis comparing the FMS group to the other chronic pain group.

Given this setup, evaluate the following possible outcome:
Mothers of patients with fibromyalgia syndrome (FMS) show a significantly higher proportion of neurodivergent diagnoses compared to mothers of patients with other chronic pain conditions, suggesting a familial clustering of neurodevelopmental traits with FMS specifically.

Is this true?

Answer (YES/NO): NO